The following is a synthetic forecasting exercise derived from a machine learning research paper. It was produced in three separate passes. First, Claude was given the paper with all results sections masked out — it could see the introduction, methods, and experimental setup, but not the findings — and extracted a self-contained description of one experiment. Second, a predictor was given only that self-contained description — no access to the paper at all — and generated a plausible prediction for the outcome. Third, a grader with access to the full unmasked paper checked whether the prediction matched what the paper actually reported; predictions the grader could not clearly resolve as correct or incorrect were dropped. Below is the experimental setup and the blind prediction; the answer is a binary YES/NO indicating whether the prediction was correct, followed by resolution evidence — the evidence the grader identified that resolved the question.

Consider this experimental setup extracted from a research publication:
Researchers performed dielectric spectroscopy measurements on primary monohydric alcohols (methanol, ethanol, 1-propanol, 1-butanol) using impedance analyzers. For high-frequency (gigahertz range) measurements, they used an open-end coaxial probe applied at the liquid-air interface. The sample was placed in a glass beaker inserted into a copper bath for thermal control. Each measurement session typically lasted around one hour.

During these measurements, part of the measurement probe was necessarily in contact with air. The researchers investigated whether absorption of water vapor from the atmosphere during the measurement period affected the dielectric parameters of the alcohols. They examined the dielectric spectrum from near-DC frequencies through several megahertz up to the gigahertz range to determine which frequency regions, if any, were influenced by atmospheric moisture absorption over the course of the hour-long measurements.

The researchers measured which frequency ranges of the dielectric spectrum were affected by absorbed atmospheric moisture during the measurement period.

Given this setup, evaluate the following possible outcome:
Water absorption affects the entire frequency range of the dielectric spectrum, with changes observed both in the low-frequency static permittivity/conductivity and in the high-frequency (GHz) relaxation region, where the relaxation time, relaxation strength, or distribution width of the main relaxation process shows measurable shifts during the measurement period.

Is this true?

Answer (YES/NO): NO